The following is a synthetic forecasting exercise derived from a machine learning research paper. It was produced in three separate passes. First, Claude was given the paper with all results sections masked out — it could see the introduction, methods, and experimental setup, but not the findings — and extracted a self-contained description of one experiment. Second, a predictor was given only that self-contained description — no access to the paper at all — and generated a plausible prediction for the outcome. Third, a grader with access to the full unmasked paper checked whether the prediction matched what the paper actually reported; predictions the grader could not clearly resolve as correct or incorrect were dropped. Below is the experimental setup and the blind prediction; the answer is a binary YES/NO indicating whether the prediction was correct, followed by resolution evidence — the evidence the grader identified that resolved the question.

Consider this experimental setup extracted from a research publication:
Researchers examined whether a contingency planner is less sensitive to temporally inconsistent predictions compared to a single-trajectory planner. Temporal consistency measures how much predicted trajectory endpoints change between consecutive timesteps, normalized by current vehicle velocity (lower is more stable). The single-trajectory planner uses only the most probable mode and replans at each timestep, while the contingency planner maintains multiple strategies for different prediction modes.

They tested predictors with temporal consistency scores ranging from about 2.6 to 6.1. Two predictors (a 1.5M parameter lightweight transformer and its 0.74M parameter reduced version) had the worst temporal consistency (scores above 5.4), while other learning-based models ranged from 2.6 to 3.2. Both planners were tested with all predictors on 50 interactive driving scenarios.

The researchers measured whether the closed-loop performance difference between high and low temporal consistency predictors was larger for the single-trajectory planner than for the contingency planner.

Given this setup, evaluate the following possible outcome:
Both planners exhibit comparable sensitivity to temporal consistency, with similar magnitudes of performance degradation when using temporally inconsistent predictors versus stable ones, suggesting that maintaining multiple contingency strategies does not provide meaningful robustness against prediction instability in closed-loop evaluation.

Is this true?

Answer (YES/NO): NO